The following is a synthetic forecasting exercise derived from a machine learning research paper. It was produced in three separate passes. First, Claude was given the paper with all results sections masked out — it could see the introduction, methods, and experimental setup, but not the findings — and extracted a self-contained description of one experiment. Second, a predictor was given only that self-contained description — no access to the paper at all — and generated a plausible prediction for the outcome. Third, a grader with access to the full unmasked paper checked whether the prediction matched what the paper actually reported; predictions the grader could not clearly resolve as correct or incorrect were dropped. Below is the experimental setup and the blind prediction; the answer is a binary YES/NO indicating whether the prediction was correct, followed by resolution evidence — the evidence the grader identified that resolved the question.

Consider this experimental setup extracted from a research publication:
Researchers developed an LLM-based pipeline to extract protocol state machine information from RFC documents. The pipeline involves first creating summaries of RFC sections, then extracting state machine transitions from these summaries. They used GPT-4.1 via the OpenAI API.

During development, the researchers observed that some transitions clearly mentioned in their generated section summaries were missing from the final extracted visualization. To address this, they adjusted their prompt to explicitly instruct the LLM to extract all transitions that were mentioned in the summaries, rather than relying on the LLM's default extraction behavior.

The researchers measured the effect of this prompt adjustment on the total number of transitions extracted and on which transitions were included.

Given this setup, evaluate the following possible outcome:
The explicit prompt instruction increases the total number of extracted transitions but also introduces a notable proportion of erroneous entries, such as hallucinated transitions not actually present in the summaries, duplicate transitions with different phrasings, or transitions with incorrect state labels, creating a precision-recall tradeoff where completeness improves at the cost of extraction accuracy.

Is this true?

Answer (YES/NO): NO